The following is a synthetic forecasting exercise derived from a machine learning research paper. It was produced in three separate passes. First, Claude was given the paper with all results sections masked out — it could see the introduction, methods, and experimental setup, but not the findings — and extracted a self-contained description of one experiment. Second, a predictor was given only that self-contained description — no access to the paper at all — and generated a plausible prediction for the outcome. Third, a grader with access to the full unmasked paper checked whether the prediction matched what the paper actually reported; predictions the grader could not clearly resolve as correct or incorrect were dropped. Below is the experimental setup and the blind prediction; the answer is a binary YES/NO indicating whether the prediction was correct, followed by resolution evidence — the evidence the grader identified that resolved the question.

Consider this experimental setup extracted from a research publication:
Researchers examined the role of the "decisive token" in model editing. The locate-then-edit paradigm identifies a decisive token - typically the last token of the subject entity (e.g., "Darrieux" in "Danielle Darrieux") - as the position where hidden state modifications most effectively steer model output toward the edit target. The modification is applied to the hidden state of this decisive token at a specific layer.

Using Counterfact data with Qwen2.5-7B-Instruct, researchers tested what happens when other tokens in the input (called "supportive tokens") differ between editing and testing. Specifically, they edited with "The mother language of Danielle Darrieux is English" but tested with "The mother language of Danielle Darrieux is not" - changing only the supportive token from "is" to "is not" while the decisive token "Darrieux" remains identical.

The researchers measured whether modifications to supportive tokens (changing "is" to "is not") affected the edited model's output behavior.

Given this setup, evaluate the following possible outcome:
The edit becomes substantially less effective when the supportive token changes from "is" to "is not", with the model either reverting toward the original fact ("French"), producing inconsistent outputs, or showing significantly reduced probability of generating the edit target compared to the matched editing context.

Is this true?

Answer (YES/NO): NO